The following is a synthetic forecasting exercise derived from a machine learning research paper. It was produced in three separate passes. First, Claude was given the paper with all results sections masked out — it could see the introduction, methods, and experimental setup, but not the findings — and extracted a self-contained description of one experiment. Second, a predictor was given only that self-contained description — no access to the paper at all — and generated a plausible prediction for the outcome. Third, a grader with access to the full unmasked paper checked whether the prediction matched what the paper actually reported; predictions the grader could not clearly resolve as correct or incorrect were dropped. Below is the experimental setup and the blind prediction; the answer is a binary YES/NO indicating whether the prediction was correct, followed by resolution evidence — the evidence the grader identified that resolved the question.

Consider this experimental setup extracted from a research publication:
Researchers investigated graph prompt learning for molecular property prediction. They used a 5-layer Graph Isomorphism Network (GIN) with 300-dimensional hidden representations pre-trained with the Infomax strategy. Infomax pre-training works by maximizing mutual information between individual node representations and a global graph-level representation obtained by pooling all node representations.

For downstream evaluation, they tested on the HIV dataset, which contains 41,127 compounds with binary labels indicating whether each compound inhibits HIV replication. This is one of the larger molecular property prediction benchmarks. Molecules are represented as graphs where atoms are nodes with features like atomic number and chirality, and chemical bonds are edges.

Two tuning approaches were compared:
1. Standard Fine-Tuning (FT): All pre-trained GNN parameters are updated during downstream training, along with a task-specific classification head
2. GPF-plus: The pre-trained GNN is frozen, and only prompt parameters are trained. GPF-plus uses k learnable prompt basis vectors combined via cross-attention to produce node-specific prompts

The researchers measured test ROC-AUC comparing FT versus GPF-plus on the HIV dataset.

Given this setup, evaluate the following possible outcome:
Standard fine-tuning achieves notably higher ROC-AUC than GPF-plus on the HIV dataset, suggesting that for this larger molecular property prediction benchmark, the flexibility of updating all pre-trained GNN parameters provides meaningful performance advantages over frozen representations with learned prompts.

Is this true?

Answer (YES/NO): YES